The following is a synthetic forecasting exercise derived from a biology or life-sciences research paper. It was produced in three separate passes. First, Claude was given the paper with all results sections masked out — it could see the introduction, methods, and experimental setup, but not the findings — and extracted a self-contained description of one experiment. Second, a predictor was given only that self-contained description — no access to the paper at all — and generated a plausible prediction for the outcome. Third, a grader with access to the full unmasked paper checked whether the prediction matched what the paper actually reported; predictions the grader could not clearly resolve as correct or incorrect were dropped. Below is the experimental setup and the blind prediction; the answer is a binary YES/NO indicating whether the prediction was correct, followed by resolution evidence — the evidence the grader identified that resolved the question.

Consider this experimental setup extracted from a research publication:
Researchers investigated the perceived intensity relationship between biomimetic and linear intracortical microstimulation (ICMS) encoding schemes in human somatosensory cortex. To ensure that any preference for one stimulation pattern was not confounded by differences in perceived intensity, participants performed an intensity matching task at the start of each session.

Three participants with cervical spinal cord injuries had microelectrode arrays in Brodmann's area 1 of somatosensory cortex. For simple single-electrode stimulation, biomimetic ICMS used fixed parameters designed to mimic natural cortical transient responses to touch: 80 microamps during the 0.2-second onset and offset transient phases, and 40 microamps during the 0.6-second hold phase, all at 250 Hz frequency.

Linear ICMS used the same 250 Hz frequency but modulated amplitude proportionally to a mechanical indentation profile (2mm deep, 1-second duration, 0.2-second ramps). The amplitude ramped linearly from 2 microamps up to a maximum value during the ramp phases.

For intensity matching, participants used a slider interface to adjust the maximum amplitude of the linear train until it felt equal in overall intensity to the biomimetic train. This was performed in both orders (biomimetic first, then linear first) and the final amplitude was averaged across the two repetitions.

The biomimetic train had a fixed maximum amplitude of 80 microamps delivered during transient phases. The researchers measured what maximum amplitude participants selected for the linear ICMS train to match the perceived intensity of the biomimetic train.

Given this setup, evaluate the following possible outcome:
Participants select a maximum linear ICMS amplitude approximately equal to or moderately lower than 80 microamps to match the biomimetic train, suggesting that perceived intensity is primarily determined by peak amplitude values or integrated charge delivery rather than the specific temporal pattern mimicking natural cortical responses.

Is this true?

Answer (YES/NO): NO